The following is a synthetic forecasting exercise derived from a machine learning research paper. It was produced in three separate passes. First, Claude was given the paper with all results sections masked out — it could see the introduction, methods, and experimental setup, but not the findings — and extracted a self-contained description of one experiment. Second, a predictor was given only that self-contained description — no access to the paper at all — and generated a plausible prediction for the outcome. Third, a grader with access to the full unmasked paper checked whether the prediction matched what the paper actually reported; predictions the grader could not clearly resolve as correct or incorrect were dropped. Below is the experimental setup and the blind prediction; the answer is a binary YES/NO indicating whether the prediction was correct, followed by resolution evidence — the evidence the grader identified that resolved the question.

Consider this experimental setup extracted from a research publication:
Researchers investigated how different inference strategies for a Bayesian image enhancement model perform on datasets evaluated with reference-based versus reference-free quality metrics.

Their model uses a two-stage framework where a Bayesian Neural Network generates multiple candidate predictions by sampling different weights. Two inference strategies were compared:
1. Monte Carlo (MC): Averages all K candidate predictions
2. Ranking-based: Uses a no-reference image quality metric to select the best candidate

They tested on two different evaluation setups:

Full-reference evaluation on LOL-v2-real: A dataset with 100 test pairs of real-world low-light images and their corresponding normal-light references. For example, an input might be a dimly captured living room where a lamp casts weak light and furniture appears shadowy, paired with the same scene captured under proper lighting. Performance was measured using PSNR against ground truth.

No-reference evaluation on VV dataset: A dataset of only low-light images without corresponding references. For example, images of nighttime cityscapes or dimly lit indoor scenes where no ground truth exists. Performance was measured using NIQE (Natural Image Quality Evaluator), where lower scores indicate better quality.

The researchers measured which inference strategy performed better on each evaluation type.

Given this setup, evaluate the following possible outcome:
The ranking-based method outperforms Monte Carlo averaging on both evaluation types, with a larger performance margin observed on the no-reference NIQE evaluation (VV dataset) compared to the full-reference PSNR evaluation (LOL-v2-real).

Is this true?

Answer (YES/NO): NO